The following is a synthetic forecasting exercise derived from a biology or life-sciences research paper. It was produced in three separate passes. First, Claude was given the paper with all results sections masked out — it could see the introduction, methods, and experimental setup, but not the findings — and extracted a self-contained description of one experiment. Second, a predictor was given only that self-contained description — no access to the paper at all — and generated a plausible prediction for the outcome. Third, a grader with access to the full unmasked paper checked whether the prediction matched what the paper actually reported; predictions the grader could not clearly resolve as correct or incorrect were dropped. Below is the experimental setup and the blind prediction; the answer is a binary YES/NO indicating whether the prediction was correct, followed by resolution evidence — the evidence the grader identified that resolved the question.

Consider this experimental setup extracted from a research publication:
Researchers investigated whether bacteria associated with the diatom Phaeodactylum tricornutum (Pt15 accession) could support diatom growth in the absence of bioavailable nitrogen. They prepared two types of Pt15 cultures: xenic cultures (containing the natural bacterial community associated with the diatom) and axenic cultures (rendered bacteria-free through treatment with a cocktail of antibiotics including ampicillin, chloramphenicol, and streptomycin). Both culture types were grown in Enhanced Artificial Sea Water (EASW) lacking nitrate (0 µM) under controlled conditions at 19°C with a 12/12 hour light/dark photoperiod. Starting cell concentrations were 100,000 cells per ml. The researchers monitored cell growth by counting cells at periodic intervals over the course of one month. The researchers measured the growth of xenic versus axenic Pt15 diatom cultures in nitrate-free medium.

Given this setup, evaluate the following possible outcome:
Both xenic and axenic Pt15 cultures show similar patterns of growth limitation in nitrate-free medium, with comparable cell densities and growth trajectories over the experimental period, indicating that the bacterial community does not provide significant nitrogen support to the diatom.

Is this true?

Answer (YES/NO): NO